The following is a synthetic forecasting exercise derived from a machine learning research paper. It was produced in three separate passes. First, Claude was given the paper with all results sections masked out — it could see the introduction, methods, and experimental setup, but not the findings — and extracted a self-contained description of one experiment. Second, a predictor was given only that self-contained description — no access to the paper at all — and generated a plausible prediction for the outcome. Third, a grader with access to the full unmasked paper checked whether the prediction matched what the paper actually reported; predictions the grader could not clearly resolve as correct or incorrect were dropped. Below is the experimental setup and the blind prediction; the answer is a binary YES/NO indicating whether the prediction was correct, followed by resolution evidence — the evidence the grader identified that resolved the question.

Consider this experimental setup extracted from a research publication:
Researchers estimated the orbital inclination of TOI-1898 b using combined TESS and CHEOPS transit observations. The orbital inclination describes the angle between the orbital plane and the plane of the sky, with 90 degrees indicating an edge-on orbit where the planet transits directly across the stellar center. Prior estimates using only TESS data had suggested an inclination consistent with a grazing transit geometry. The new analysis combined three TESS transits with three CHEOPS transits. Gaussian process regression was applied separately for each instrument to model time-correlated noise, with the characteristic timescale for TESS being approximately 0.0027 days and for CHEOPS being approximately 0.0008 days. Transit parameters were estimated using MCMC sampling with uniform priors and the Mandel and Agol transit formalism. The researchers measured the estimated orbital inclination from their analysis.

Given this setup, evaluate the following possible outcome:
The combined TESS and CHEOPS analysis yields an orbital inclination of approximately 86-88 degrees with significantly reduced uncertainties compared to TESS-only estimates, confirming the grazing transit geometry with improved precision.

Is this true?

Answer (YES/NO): YES